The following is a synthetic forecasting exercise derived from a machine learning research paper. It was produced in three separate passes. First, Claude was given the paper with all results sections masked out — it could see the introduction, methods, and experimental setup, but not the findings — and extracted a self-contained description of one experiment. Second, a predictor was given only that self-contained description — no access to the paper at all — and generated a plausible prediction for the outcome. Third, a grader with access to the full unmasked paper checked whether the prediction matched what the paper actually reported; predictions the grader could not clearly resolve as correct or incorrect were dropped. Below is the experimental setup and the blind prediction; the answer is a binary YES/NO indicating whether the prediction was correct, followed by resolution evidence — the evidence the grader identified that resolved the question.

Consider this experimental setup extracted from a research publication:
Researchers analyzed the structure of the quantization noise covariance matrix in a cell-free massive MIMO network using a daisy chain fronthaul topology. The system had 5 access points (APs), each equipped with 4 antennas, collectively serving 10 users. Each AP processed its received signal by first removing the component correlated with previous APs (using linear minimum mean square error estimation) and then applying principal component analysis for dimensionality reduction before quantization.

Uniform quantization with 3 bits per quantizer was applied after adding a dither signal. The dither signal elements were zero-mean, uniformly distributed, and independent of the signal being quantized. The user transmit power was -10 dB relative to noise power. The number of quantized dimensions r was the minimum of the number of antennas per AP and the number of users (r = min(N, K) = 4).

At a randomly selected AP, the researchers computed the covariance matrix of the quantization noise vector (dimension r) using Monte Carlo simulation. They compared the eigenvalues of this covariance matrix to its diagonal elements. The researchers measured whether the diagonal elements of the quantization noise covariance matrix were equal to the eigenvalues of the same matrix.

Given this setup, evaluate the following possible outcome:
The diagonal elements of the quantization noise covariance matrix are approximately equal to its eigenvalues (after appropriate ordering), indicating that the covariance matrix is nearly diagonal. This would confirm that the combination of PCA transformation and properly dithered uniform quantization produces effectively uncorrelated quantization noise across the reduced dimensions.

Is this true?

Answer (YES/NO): YES